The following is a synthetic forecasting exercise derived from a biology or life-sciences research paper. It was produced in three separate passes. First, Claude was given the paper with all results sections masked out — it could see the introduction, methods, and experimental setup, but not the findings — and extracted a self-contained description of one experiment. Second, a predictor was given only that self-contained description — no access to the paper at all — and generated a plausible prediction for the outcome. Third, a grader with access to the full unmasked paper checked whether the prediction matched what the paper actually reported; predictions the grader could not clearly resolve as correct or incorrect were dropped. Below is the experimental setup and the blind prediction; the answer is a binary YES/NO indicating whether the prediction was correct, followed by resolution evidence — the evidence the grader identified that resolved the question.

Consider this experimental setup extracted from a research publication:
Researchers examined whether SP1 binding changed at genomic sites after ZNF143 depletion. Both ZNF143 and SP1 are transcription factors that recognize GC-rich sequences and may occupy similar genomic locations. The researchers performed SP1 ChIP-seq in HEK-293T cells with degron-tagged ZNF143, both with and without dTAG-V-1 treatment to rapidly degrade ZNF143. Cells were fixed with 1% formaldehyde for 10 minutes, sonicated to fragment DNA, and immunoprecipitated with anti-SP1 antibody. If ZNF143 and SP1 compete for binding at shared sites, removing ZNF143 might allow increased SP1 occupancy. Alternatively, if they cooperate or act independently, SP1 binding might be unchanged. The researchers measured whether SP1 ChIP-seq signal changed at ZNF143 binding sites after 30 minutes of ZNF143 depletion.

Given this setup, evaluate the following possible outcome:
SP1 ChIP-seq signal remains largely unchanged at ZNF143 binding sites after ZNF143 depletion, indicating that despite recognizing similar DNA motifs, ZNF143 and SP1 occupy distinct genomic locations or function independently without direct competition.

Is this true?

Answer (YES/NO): NO